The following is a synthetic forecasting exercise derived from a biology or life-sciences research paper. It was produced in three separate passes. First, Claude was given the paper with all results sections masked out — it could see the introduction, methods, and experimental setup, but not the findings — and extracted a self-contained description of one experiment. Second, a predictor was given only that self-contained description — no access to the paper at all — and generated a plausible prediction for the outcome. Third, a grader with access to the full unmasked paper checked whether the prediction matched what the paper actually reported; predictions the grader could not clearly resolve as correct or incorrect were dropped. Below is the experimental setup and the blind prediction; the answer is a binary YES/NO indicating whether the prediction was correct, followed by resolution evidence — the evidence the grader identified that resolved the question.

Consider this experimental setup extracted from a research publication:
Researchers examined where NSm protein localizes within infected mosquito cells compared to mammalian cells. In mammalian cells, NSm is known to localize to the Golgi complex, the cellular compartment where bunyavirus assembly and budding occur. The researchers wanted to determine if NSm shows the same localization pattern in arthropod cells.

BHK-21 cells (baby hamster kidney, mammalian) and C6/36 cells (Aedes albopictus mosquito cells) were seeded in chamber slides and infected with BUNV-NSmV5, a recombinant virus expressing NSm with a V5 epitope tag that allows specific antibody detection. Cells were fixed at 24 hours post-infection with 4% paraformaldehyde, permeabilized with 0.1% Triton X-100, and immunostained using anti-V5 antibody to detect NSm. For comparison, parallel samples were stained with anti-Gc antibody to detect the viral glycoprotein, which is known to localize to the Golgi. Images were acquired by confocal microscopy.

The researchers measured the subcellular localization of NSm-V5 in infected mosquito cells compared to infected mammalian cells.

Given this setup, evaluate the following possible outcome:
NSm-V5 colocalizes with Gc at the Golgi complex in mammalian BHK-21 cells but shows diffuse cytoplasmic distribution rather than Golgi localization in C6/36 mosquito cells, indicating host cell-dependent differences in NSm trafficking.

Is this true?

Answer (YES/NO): NO